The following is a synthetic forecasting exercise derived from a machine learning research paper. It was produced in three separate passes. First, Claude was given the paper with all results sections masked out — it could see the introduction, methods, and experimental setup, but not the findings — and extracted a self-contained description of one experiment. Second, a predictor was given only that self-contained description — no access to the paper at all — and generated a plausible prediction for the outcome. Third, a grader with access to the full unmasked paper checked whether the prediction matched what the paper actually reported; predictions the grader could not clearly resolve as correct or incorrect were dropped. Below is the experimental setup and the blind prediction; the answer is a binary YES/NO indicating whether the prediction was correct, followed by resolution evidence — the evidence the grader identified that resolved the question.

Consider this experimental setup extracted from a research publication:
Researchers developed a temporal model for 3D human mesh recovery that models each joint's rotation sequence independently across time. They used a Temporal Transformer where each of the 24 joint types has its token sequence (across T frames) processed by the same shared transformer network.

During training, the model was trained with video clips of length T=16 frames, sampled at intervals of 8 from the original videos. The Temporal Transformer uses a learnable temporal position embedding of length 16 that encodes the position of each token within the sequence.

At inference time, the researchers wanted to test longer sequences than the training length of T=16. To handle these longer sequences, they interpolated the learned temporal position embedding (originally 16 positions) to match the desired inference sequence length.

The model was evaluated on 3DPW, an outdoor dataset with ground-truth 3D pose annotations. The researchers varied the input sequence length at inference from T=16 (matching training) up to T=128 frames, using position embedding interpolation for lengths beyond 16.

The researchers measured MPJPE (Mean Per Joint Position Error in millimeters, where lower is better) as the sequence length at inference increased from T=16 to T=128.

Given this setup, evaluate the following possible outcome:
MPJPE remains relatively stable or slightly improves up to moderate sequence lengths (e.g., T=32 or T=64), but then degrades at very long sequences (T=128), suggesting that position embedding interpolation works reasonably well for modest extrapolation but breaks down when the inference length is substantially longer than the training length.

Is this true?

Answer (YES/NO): NO